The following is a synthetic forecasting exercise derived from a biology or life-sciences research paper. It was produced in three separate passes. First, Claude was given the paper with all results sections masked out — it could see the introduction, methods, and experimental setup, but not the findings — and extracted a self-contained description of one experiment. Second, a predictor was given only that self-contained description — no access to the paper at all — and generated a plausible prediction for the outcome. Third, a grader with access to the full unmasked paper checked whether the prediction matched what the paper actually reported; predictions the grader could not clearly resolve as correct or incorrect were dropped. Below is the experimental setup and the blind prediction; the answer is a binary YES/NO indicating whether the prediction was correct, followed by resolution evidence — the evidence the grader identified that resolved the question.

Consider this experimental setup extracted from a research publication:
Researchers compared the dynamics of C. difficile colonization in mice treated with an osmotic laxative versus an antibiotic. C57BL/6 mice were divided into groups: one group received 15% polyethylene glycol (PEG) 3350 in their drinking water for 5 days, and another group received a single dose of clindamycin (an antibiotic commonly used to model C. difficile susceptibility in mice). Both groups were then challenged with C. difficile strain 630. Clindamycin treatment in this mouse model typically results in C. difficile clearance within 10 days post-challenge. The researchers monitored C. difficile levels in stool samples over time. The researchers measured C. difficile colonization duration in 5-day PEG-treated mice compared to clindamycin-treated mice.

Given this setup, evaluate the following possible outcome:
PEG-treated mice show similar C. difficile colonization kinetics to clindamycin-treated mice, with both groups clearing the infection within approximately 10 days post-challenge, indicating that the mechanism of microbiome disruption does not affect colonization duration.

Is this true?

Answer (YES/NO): NO